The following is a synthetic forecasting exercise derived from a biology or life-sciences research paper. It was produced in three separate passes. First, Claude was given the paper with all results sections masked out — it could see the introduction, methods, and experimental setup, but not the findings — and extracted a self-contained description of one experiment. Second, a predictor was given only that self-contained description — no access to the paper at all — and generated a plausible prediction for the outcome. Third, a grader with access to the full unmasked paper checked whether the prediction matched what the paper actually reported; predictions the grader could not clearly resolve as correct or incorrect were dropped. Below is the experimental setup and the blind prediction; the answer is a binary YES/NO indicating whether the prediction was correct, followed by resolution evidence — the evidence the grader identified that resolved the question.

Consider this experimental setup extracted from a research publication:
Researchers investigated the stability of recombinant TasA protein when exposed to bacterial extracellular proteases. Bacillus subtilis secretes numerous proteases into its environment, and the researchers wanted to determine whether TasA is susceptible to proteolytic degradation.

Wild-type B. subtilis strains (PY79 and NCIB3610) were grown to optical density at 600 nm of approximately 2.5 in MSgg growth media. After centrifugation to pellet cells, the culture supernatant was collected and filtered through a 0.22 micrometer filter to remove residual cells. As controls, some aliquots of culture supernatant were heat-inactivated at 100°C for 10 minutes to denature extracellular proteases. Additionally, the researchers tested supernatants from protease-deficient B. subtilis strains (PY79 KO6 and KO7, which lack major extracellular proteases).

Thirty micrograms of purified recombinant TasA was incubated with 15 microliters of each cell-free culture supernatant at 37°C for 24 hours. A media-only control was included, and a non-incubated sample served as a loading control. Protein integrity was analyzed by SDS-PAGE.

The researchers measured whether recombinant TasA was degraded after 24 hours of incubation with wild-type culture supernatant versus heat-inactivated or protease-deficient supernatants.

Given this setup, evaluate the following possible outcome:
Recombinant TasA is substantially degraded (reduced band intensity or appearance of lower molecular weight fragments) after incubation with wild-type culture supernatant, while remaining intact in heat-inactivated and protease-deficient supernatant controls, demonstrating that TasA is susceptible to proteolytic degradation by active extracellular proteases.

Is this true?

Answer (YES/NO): NO